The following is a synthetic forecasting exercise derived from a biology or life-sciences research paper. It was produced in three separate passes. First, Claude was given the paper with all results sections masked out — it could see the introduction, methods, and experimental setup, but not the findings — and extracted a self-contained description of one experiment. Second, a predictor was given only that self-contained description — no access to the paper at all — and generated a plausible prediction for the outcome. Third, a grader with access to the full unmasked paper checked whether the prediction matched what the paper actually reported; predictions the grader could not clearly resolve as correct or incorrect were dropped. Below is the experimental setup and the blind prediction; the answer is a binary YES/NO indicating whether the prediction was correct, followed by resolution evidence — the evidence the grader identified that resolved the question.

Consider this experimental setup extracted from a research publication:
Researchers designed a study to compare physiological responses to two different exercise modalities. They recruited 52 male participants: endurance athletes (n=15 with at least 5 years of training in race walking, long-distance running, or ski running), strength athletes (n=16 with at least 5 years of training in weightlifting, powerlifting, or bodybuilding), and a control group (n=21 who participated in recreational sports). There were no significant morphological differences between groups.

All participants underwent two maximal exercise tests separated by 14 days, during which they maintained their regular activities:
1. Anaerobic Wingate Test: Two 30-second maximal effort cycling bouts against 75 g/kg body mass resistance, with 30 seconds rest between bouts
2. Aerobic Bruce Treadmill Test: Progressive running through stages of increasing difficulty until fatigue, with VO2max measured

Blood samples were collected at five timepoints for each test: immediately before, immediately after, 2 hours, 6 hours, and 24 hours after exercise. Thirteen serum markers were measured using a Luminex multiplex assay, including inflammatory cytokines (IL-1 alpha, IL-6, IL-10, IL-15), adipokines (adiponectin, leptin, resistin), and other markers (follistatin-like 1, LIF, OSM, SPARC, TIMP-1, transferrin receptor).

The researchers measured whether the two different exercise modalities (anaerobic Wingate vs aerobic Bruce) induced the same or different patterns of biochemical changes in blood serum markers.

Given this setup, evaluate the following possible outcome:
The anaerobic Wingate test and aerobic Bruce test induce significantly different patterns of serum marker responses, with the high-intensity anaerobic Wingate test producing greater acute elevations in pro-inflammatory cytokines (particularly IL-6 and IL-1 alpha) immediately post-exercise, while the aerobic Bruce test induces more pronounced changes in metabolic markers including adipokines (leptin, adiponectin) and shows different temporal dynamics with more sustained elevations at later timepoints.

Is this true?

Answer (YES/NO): NO